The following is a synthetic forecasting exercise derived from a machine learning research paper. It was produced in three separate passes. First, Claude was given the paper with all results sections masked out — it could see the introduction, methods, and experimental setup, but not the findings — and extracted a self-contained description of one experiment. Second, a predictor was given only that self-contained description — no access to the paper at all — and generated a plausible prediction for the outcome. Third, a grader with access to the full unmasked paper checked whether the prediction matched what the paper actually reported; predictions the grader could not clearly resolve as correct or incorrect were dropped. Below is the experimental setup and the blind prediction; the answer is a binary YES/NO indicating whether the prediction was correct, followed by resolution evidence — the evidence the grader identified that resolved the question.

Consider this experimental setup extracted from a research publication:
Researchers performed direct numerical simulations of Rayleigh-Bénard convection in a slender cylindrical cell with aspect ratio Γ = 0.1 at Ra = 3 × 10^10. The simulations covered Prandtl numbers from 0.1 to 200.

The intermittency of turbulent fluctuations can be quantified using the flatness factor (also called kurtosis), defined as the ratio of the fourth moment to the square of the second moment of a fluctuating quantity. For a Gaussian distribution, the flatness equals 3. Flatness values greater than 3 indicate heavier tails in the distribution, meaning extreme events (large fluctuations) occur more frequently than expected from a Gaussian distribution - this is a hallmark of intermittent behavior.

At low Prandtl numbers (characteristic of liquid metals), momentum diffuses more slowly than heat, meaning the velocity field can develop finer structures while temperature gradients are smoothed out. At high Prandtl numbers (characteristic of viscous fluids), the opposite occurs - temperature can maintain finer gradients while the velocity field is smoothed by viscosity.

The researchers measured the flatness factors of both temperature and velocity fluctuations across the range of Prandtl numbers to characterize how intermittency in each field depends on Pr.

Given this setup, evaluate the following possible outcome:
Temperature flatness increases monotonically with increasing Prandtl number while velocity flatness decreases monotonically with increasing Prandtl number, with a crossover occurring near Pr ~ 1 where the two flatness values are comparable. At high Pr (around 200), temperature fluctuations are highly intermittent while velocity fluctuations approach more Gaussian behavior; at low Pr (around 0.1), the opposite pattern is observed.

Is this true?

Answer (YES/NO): NO